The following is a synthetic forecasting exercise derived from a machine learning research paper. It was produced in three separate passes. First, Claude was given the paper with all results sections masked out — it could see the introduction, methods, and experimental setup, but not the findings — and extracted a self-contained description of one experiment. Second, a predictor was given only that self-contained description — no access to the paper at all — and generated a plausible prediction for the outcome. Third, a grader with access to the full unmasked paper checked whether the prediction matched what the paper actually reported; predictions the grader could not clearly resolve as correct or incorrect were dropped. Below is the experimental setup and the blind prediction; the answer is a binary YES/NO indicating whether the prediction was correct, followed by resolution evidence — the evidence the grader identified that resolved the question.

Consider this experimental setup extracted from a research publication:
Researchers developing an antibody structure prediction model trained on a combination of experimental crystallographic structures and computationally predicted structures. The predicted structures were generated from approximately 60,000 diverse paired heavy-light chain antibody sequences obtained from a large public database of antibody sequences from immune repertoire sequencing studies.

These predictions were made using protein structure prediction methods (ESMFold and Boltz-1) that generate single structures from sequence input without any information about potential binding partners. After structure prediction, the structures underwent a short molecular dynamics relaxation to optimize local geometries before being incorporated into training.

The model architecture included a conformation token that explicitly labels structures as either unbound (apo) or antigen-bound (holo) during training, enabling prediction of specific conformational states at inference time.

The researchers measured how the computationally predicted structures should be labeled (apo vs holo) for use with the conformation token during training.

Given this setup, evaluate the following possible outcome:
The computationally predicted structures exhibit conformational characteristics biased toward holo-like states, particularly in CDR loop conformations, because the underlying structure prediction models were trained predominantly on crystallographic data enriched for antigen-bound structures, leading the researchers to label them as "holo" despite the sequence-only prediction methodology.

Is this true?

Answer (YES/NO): NO